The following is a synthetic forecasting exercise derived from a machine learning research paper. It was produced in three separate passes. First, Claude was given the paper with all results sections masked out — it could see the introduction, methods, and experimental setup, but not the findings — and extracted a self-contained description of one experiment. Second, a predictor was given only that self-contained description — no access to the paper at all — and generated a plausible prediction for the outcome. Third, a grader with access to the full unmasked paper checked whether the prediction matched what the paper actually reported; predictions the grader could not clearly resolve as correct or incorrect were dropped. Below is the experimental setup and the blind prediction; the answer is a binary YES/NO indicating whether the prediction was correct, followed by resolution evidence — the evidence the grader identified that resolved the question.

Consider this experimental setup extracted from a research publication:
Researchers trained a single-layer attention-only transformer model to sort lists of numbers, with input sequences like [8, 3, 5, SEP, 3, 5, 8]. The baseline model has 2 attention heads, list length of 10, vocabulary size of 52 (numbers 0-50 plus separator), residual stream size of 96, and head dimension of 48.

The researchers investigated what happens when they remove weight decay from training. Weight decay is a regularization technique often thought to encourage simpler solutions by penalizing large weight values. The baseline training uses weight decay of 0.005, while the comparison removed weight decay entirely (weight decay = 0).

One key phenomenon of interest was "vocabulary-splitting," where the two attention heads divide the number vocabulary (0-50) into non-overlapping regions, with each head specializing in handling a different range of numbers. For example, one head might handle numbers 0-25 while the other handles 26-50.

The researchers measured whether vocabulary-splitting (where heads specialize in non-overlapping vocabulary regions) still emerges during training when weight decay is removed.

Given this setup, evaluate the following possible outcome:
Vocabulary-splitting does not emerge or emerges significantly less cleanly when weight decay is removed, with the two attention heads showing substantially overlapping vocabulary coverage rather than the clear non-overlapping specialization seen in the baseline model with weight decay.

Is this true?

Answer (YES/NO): NO